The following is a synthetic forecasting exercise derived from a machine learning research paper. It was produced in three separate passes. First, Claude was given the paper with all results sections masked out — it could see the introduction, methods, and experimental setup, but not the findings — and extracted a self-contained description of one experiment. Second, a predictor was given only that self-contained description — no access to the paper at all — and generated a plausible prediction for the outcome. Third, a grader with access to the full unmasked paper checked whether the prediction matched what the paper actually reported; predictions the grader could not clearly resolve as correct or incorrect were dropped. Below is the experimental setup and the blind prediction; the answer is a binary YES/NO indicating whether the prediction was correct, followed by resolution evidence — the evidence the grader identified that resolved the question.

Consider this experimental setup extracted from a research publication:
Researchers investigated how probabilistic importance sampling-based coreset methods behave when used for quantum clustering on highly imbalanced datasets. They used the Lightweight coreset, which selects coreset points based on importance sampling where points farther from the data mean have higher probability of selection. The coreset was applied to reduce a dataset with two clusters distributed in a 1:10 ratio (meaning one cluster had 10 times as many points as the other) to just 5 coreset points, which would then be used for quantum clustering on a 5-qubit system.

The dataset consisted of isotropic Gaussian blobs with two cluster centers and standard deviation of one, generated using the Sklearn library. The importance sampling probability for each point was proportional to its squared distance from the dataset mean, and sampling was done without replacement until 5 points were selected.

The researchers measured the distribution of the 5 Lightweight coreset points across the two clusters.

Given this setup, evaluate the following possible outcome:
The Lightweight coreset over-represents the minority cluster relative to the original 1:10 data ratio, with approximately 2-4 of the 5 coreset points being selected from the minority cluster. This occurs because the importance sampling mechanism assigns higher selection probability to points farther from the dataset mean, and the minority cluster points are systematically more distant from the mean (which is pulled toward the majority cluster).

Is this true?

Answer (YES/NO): NO